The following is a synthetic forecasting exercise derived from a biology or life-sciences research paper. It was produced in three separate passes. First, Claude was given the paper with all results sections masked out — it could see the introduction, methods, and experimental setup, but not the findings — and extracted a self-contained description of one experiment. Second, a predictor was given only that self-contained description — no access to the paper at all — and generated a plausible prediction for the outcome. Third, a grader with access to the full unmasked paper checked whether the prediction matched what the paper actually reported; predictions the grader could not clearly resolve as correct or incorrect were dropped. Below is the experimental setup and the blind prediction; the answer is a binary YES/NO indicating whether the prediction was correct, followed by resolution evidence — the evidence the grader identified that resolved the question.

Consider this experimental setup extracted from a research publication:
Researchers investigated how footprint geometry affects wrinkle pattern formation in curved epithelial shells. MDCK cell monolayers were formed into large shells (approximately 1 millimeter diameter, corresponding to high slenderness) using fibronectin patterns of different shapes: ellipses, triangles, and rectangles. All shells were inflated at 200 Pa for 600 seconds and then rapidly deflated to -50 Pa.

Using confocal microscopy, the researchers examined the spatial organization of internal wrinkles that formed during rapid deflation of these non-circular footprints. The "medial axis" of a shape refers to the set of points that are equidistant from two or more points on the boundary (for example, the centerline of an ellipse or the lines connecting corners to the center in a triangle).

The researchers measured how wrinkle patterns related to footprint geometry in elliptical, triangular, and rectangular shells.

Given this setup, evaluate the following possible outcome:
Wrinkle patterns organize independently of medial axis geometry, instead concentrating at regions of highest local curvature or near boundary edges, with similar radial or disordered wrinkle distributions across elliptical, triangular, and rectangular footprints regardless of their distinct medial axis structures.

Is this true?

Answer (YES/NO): NO